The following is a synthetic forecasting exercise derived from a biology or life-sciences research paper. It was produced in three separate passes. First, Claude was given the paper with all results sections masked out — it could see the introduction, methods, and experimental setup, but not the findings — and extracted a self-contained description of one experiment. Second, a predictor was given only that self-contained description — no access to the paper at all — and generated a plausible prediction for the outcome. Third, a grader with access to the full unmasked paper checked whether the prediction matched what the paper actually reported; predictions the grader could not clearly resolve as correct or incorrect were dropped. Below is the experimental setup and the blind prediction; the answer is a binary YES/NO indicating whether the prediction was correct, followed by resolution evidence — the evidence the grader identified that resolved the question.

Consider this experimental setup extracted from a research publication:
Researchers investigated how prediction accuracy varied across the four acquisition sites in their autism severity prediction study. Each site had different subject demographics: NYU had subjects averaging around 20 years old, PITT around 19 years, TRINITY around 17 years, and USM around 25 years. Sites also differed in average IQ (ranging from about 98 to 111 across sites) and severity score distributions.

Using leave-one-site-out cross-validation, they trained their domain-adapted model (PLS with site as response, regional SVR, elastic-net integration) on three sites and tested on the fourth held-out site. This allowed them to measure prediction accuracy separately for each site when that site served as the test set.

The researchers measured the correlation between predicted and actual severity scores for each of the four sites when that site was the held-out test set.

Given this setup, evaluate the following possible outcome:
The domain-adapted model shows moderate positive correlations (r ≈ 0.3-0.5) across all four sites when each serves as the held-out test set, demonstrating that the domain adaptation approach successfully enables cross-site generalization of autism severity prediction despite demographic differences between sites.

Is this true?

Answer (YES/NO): NO